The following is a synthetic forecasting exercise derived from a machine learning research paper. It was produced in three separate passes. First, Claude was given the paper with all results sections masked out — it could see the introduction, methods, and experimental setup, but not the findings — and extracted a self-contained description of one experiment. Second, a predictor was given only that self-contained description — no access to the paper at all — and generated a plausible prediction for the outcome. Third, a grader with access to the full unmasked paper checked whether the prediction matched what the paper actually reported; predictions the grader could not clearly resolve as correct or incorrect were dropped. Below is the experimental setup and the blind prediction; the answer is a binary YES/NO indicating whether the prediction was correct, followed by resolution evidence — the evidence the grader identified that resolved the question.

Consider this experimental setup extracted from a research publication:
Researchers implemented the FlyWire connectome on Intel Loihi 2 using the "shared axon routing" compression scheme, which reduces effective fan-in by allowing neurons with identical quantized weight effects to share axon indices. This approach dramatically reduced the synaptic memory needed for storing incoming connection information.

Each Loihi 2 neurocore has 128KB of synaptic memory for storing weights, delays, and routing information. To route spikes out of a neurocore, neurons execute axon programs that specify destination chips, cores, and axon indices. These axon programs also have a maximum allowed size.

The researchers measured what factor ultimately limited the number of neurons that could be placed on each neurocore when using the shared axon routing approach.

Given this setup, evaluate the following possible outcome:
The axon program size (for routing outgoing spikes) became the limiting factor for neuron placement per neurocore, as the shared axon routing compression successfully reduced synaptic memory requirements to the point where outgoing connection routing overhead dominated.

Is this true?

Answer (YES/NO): YES